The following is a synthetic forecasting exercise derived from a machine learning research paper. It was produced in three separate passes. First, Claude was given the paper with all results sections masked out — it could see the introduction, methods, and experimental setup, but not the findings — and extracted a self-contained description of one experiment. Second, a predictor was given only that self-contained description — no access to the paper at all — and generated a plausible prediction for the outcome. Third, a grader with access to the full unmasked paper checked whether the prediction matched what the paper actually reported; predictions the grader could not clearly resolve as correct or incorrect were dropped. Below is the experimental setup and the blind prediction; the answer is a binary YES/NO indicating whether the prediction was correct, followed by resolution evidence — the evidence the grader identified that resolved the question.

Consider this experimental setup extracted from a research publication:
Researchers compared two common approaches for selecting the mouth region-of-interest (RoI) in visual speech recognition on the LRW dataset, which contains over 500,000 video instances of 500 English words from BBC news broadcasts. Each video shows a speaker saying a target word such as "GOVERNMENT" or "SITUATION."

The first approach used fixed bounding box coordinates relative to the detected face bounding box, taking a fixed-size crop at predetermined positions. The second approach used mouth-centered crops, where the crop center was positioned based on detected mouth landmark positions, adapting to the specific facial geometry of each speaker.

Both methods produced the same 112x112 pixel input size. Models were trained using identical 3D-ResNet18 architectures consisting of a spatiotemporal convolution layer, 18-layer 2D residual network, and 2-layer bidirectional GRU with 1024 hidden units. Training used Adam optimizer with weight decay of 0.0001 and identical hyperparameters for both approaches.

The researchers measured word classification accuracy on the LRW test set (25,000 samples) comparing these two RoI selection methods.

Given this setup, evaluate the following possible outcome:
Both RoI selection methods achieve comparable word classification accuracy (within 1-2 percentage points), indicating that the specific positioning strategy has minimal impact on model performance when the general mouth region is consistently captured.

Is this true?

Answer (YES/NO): YES